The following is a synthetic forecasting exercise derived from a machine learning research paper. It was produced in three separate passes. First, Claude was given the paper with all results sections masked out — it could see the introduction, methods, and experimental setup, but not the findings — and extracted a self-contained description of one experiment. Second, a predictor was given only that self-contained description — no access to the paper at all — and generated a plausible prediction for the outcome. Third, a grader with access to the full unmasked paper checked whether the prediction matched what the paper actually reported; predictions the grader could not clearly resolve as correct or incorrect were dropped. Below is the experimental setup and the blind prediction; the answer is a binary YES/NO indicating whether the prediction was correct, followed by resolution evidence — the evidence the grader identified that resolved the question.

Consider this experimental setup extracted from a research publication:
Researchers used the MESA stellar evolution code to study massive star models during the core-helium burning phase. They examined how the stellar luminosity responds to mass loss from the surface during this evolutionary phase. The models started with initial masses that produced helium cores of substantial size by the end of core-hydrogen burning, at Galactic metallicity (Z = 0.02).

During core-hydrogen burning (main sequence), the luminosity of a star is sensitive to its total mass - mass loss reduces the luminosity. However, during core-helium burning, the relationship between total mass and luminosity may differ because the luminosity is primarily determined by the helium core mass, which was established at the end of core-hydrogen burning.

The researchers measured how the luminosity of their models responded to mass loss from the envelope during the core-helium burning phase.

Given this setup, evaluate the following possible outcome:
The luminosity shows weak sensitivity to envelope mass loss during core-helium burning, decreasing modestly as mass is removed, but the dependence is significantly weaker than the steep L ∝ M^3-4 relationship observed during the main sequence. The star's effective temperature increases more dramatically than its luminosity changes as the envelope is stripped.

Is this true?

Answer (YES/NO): NO